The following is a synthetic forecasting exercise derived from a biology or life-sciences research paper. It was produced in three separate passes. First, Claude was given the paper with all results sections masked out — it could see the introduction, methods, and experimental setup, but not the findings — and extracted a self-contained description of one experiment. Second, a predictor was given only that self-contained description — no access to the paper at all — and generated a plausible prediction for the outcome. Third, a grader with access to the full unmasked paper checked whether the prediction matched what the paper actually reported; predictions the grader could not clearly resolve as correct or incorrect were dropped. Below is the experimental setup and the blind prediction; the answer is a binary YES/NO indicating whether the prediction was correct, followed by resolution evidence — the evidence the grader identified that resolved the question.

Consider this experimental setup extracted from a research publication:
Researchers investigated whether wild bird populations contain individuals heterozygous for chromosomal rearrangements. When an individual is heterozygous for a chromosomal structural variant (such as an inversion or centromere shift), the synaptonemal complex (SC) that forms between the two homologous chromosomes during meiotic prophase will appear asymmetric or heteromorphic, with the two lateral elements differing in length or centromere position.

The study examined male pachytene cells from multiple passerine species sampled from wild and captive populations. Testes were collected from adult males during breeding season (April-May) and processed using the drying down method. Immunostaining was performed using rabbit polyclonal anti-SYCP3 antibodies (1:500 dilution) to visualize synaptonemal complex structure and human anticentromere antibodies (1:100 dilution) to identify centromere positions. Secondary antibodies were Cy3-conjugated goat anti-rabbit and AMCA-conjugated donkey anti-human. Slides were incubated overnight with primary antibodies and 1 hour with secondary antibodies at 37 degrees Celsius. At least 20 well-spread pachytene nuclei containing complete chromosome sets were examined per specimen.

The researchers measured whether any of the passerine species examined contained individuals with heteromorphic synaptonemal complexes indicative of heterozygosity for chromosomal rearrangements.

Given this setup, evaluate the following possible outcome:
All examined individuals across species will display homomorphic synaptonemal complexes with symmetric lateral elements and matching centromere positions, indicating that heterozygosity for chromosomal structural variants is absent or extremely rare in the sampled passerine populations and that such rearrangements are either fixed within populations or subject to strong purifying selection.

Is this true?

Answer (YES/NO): NO